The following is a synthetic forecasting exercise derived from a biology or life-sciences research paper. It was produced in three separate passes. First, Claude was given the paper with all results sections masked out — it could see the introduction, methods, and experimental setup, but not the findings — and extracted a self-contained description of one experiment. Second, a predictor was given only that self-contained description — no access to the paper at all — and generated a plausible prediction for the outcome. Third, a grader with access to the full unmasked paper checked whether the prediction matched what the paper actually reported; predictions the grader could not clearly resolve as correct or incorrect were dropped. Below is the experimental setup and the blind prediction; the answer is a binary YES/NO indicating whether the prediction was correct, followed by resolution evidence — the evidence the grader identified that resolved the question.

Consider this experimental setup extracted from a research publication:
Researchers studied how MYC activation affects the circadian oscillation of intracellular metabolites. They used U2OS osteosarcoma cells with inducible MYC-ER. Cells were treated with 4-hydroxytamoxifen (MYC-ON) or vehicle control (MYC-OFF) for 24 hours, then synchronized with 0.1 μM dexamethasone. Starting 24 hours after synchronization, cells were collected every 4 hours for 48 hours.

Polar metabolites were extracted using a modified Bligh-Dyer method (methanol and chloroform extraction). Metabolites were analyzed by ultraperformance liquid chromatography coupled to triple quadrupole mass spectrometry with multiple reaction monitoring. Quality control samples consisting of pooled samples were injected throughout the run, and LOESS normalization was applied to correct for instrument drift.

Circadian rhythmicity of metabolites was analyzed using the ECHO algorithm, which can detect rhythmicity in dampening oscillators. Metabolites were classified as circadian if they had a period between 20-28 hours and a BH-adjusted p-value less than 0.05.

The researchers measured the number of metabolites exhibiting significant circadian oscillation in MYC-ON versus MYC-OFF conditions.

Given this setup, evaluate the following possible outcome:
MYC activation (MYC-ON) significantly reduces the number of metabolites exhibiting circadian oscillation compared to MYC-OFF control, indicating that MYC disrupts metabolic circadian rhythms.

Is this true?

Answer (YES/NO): YES